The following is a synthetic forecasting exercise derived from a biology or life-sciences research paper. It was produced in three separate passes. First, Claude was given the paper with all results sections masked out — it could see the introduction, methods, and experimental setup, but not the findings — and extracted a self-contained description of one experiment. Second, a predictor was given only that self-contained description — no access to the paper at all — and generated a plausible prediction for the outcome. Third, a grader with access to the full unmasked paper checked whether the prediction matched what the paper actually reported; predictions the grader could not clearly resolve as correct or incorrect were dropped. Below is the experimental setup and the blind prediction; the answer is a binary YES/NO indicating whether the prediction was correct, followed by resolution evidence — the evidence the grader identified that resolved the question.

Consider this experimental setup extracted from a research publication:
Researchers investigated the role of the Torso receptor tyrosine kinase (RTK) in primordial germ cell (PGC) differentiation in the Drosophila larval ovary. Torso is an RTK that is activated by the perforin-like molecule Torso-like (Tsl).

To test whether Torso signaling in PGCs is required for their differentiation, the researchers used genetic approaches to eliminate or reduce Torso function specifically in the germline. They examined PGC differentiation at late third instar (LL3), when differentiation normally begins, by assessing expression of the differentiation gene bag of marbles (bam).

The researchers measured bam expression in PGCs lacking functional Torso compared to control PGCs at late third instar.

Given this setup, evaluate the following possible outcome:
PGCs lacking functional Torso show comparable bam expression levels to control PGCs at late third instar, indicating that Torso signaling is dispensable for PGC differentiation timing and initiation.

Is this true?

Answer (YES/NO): NO